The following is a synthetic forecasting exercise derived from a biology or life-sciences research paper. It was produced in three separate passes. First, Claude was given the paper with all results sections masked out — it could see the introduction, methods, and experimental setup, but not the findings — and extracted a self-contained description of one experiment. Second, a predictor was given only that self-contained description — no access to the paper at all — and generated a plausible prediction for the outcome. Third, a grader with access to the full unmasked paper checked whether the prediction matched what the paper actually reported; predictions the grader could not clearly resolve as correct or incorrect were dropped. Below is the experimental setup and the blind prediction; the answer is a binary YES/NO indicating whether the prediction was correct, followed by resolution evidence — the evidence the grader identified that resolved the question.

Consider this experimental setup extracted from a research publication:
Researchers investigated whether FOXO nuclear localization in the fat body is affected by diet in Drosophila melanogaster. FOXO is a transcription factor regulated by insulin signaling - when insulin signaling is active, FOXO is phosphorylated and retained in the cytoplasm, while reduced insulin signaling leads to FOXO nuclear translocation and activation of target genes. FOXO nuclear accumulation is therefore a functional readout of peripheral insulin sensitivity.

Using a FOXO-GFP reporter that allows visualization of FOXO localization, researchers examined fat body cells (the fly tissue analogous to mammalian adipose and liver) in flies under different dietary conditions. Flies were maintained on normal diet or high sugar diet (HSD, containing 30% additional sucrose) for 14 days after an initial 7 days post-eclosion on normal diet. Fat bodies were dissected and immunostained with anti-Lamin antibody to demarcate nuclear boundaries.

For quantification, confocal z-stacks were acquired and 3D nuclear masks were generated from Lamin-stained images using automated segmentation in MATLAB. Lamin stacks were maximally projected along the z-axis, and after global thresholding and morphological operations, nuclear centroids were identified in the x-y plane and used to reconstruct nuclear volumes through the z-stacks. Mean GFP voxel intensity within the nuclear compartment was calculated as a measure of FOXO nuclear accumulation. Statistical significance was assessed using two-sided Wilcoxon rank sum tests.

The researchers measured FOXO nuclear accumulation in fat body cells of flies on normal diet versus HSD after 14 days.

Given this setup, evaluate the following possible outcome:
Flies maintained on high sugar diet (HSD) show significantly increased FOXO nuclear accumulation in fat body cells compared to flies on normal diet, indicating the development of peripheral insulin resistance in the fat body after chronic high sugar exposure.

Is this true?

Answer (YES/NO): YES